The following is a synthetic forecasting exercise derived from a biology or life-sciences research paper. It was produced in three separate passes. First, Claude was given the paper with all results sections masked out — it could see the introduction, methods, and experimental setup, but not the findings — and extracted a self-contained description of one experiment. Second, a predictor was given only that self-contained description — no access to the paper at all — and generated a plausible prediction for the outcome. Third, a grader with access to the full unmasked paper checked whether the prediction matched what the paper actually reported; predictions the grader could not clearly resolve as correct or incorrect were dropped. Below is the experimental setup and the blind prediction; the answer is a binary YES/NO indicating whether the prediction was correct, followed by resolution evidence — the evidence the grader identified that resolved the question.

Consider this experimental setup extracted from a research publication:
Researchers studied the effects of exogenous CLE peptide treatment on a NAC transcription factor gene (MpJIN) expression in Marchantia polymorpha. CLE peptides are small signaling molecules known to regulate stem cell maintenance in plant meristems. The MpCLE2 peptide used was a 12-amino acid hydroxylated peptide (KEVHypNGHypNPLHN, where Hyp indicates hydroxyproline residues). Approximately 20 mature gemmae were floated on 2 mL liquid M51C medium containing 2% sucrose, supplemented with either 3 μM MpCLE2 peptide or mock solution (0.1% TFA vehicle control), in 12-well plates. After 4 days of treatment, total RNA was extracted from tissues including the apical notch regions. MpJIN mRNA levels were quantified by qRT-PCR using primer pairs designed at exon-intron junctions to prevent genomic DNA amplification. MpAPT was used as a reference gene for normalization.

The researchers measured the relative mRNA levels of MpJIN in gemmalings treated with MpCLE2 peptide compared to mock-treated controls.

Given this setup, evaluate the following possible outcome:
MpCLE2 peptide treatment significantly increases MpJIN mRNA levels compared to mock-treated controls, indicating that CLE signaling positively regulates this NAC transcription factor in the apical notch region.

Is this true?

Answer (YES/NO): NO